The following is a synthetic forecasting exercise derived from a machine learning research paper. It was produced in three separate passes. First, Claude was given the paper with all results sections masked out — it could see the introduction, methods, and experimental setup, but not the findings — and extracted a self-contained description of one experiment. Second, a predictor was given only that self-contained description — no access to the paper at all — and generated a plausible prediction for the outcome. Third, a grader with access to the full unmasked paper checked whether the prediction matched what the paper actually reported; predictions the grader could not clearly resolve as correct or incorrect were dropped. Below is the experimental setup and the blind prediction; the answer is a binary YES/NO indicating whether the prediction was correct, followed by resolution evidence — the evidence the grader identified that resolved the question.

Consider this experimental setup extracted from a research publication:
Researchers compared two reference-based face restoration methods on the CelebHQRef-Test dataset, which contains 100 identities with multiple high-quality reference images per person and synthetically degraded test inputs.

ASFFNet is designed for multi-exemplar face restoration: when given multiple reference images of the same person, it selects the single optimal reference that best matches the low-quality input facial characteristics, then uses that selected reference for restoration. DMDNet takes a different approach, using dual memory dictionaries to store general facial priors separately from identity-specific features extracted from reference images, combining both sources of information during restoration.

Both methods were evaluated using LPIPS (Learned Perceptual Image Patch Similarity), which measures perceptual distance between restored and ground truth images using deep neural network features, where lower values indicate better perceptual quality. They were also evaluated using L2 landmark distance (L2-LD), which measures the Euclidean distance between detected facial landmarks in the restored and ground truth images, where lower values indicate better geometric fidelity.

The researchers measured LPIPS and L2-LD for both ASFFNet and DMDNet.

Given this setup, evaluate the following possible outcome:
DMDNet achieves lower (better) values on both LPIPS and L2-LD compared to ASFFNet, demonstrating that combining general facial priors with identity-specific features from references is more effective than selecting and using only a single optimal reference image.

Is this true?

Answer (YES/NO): NO